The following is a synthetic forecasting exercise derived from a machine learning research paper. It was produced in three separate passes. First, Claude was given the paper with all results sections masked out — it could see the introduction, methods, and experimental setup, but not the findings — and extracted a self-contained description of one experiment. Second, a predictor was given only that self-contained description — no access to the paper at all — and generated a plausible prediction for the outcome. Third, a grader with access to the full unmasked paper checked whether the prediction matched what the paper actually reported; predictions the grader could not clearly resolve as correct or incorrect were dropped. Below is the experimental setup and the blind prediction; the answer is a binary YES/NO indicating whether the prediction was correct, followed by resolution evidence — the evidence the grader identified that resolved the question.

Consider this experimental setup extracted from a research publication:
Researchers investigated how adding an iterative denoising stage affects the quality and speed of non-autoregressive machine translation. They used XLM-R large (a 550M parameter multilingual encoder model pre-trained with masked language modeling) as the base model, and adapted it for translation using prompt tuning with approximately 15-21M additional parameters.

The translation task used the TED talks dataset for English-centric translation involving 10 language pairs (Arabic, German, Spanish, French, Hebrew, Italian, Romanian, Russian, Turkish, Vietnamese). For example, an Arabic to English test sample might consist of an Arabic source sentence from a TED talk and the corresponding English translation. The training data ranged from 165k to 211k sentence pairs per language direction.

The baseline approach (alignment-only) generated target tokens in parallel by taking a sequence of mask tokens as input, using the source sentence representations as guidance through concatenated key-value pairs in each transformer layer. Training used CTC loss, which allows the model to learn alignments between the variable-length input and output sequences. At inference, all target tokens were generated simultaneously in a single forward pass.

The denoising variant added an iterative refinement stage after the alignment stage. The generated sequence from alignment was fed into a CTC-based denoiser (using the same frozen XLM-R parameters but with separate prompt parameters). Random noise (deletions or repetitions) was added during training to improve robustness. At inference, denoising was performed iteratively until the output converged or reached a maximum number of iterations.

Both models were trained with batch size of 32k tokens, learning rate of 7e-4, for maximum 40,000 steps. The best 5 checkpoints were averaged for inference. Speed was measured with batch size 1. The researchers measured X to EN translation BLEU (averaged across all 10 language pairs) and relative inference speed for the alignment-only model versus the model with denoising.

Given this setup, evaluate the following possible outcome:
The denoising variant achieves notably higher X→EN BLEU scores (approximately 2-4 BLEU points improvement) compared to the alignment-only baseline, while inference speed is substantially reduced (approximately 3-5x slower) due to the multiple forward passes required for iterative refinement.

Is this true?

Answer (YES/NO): NO